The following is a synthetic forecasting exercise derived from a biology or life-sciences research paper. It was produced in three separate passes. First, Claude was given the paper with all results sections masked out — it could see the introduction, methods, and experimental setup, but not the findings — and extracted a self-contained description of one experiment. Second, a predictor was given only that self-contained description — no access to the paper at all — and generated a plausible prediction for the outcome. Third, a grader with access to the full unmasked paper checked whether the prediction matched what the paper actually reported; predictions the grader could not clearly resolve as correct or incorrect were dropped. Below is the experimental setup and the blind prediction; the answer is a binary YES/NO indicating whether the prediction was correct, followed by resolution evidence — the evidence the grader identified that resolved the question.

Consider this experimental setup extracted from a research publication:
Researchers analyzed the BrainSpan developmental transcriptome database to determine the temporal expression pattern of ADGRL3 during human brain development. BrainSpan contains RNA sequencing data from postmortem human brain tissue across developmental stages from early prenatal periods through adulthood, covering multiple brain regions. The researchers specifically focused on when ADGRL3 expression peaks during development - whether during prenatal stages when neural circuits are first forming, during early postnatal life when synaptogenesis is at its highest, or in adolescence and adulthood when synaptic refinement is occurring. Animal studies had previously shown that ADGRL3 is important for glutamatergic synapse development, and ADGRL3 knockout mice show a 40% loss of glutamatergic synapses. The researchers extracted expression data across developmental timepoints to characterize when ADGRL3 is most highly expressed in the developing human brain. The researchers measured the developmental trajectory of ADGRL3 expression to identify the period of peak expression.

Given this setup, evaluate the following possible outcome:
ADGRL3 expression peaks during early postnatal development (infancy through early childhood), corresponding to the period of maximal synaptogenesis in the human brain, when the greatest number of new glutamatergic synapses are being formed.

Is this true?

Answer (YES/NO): NO